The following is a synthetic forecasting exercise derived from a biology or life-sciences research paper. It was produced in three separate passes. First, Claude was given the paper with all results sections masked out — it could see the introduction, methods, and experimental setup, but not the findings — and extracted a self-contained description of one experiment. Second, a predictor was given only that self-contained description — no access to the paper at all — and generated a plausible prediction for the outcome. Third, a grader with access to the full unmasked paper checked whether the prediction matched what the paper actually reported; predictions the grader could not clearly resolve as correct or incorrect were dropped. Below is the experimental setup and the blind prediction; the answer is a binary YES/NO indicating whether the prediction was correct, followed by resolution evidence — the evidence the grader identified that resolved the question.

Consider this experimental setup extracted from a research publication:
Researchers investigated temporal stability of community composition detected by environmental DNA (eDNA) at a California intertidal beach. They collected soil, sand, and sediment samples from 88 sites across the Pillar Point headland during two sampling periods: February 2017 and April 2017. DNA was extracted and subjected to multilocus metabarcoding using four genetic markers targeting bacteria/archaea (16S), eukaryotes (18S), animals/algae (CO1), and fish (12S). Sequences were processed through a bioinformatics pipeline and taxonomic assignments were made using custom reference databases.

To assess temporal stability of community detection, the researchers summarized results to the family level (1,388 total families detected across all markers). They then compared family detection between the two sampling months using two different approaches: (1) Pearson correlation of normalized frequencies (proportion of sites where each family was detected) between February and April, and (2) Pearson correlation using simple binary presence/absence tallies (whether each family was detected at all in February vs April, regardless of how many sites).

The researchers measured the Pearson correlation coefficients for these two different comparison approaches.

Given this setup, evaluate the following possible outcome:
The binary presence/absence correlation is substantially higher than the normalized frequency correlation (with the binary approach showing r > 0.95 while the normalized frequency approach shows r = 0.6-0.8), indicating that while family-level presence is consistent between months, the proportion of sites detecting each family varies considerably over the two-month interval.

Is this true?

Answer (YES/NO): NO